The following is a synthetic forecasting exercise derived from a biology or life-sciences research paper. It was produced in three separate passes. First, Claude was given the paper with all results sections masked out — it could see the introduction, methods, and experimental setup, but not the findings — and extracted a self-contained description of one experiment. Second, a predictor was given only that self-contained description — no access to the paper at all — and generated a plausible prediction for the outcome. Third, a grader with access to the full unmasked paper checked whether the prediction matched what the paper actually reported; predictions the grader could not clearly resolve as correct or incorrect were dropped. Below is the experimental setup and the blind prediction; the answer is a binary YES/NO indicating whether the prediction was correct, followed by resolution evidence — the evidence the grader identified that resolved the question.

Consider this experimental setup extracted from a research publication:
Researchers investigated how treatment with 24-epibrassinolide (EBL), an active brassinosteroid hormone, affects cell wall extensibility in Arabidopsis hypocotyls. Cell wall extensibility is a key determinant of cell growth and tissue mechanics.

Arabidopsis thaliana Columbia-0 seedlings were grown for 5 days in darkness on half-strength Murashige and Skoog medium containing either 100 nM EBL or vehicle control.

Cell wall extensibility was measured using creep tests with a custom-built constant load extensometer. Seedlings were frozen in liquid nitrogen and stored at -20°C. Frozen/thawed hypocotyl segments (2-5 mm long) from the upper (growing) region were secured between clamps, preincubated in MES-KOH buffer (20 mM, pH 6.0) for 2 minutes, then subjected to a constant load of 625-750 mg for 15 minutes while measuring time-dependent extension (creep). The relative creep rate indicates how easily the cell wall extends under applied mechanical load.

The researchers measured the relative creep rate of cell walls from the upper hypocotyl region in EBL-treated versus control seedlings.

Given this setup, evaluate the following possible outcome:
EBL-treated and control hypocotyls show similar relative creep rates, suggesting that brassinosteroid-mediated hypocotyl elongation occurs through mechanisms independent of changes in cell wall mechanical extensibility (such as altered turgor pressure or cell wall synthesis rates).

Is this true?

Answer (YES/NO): YES